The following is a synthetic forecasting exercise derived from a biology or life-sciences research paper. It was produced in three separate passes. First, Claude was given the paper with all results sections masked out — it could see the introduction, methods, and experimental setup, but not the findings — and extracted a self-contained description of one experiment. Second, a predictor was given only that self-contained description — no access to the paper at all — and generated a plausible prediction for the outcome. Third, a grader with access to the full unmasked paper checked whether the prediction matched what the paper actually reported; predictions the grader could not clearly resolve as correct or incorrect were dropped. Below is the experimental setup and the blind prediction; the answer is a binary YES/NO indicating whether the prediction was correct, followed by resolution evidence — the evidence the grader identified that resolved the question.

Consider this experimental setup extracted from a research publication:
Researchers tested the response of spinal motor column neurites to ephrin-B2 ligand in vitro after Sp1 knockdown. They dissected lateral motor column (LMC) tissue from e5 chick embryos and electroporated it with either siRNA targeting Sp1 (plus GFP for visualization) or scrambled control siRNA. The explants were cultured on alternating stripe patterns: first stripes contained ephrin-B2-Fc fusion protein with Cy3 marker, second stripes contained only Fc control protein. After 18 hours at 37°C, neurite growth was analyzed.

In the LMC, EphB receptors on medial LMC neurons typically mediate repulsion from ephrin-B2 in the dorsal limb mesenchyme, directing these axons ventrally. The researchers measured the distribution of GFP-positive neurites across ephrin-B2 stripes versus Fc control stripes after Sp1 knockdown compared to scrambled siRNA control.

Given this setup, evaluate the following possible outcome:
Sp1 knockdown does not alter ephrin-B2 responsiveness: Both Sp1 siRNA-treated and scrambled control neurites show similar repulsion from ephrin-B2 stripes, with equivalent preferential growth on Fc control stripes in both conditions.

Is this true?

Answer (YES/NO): NO